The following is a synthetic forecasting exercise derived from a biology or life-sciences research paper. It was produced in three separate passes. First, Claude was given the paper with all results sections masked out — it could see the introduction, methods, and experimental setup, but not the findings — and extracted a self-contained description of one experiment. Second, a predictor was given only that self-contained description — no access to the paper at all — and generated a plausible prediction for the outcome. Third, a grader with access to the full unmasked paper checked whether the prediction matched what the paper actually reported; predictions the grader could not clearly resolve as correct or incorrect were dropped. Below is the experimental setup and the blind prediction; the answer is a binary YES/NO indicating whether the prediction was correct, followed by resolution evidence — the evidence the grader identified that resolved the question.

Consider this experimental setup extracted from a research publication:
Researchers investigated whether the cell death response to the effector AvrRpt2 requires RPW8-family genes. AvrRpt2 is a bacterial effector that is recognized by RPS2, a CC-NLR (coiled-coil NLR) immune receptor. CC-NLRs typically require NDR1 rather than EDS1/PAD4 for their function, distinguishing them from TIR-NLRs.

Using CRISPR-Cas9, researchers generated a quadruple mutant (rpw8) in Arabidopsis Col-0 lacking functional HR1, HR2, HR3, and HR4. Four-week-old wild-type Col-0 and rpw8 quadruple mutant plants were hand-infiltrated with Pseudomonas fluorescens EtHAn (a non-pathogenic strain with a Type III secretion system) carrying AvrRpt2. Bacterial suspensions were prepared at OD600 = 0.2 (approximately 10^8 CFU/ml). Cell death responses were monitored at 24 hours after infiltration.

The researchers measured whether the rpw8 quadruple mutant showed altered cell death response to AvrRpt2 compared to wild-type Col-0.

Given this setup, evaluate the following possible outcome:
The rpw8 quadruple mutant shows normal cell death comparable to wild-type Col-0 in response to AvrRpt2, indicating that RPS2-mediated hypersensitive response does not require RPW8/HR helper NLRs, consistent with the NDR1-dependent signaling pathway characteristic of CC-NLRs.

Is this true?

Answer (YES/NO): YES